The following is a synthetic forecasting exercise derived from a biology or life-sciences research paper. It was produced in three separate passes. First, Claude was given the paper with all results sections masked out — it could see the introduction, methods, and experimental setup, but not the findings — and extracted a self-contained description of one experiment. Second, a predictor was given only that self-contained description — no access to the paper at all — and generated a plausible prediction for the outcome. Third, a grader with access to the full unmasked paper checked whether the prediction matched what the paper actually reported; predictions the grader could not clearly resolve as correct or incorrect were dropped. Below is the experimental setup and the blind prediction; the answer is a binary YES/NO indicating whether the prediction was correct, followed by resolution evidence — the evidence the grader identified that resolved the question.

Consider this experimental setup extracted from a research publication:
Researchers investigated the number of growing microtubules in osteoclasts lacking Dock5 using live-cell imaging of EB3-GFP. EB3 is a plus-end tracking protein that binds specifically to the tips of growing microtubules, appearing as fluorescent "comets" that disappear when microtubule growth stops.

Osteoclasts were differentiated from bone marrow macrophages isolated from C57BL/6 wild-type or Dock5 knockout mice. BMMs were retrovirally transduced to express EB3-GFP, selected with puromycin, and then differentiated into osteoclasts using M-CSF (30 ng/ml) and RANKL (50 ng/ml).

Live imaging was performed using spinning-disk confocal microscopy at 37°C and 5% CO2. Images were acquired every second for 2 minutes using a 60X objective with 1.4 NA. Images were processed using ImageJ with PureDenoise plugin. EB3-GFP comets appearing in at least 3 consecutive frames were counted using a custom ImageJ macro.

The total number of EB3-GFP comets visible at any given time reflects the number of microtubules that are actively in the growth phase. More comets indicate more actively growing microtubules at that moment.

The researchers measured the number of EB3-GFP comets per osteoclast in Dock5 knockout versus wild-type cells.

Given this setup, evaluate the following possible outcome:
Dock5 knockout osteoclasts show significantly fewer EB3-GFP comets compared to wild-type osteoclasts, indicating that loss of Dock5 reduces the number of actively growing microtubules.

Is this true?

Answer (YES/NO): NO